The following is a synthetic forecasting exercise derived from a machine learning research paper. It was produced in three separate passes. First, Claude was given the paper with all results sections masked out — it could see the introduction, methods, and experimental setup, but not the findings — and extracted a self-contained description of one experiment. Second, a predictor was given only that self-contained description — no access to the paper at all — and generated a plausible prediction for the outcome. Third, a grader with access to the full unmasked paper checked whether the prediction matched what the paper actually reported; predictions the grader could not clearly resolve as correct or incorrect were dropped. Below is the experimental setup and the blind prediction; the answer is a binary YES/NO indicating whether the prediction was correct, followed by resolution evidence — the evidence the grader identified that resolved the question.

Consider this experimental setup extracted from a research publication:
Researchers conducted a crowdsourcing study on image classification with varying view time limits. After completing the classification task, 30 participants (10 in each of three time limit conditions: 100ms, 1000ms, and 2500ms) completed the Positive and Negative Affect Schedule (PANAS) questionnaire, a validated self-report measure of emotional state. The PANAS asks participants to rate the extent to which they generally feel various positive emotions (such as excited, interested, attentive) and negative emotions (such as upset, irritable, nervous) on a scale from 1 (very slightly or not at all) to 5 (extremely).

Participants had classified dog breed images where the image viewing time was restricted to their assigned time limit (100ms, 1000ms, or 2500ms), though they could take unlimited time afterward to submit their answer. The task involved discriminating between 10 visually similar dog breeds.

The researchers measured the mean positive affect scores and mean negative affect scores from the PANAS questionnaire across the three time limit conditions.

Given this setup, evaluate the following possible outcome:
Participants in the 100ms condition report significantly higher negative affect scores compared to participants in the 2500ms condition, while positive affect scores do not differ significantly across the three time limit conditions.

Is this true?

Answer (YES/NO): NO